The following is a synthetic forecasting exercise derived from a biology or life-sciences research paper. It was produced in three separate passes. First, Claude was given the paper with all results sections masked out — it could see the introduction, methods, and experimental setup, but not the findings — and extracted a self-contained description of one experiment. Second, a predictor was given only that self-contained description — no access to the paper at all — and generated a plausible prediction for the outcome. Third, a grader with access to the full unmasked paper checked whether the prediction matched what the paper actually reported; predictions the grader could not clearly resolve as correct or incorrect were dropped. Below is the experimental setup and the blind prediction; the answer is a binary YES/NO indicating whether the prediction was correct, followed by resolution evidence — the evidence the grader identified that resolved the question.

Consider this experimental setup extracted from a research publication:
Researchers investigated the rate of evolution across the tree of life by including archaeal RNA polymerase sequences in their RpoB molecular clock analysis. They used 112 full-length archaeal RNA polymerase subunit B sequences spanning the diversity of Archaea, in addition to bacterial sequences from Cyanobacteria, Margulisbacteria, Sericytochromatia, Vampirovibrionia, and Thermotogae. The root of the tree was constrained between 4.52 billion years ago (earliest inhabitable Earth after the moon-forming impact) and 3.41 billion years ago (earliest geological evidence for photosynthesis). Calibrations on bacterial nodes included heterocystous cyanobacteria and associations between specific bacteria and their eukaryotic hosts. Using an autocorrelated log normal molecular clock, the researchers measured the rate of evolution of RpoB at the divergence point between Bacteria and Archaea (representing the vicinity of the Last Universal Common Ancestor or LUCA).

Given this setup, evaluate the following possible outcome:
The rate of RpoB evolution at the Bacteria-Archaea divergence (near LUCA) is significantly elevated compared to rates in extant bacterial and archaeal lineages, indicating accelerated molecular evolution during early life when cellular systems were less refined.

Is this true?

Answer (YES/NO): YES